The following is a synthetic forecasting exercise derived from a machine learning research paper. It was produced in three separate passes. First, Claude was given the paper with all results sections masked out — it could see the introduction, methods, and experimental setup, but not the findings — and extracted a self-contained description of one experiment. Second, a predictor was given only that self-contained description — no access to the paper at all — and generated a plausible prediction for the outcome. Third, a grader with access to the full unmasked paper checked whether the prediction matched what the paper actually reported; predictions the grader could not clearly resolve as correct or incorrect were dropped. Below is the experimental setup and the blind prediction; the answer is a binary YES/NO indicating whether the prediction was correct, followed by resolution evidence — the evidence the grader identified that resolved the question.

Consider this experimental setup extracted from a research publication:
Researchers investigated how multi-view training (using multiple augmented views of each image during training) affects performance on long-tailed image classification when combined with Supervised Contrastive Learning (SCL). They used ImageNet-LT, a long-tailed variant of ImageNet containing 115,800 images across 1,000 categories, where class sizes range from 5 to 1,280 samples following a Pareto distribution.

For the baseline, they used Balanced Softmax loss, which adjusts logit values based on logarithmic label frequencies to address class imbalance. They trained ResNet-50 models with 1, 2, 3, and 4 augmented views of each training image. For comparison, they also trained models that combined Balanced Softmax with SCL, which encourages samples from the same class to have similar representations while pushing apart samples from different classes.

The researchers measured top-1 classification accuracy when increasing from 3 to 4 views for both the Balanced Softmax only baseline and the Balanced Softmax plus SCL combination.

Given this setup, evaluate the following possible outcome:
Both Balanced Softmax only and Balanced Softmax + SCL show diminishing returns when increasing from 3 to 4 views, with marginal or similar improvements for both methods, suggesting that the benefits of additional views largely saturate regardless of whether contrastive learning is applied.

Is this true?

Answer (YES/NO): NO